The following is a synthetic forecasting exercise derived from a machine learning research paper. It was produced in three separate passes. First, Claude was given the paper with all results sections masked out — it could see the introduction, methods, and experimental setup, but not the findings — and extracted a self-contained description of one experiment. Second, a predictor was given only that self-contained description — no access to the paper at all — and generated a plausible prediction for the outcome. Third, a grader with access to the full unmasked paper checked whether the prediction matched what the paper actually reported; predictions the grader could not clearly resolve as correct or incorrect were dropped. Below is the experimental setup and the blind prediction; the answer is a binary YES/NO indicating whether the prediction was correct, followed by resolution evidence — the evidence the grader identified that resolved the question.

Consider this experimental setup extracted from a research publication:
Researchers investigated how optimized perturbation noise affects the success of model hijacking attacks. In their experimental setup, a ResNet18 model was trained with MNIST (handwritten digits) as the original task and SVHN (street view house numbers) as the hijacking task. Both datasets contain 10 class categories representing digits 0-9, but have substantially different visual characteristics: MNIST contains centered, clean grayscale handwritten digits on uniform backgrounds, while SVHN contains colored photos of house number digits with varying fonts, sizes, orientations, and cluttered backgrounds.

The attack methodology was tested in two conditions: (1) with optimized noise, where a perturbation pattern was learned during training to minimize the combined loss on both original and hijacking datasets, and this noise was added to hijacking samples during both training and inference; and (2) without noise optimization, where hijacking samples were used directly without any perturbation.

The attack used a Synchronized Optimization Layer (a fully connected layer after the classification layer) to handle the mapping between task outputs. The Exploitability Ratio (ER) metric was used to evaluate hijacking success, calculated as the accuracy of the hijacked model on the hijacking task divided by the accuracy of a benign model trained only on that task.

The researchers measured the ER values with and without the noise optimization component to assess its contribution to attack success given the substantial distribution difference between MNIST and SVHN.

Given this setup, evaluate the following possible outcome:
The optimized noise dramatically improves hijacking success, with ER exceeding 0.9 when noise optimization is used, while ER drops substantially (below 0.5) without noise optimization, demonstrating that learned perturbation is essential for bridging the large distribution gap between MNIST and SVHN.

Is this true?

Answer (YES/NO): NO